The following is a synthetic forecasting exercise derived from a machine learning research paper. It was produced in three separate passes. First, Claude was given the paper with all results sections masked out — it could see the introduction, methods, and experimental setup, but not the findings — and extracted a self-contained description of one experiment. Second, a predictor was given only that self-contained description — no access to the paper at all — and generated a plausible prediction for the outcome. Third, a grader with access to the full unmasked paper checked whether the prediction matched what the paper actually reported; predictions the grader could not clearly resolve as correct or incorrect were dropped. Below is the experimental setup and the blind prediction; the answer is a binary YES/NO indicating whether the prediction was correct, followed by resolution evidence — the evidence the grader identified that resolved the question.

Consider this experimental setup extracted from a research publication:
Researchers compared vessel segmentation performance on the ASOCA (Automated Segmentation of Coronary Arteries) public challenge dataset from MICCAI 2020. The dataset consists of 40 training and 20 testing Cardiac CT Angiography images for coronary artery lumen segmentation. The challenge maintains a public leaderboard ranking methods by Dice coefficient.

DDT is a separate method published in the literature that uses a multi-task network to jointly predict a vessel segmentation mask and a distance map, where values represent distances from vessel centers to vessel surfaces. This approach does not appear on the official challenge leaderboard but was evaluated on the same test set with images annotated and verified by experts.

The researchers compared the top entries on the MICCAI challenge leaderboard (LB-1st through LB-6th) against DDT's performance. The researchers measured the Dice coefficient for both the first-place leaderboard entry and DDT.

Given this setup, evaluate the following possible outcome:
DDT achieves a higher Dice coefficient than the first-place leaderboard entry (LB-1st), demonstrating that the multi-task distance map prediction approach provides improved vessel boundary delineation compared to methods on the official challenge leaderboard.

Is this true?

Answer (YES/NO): NO